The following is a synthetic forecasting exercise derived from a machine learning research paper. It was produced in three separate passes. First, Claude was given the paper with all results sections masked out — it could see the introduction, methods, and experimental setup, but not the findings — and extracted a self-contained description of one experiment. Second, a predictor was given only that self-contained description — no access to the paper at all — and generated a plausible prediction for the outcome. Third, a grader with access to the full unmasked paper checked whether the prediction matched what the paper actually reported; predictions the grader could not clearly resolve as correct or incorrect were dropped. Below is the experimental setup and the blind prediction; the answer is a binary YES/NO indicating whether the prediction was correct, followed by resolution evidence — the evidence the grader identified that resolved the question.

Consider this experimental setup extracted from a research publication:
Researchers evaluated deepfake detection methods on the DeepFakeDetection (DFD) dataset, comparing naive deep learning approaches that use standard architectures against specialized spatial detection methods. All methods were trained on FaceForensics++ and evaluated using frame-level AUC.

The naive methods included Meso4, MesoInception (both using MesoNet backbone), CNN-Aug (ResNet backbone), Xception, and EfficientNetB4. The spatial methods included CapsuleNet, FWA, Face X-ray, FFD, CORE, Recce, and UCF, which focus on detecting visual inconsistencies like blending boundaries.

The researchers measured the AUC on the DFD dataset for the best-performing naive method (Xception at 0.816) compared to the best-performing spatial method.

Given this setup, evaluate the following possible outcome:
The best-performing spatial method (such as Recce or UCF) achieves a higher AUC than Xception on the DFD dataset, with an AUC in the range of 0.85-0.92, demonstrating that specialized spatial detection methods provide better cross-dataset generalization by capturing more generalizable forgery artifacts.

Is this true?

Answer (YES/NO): NO